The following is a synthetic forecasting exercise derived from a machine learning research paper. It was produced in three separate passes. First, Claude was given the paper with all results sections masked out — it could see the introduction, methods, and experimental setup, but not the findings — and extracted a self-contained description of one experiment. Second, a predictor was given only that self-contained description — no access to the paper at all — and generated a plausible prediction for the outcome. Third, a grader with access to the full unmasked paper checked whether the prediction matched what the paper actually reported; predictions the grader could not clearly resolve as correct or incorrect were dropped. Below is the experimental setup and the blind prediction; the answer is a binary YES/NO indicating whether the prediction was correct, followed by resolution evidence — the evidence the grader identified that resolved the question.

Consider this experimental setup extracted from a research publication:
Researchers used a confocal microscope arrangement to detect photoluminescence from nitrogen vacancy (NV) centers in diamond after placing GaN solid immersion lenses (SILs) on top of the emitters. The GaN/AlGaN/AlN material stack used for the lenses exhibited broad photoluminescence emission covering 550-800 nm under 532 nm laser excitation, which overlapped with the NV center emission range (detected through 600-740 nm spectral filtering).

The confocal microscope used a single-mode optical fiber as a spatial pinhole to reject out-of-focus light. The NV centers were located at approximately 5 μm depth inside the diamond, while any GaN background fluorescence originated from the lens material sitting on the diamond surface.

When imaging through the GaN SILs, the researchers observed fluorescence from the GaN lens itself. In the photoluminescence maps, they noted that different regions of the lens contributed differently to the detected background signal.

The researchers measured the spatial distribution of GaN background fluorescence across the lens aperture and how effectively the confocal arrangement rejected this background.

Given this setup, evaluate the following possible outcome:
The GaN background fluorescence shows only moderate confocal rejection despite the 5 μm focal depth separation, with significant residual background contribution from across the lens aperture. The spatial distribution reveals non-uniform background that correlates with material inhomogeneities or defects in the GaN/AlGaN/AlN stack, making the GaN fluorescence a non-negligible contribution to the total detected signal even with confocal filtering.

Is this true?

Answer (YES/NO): NO